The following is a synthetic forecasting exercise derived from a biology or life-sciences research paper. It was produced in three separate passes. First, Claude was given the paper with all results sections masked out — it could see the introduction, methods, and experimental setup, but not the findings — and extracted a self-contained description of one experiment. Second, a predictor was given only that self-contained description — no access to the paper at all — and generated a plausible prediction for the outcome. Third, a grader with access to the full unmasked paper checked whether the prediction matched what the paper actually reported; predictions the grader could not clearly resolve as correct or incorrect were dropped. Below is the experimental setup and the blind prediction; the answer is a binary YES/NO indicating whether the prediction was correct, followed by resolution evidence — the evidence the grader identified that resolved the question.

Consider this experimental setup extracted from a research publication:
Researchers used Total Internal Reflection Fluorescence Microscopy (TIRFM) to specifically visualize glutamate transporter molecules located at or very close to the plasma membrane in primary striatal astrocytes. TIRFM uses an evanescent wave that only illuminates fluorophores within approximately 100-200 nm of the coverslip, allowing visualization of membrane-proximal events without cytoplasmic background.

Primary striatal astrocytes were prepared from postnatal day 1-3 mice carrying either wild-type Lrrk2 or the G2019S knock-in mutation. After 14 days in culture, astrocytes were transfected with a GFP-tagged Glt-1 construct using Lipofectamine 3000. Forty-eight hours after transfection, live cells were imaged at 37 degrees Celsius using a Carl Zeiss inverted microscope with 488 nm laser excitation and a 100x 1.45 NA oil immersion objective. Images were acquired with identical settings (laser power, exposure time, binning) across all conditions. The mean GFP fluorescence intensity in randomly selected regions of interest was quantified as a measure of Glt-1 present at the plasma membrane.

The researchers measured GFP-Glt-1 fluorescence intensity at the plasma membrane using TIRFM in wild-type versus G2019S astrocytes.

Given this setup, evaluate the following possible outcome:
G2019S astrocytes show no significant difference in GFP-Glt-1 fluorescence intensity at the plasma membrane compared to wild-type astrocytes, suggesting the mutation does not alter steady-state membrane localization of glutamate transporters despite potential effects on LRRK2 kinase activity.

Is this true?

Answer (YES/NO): NO